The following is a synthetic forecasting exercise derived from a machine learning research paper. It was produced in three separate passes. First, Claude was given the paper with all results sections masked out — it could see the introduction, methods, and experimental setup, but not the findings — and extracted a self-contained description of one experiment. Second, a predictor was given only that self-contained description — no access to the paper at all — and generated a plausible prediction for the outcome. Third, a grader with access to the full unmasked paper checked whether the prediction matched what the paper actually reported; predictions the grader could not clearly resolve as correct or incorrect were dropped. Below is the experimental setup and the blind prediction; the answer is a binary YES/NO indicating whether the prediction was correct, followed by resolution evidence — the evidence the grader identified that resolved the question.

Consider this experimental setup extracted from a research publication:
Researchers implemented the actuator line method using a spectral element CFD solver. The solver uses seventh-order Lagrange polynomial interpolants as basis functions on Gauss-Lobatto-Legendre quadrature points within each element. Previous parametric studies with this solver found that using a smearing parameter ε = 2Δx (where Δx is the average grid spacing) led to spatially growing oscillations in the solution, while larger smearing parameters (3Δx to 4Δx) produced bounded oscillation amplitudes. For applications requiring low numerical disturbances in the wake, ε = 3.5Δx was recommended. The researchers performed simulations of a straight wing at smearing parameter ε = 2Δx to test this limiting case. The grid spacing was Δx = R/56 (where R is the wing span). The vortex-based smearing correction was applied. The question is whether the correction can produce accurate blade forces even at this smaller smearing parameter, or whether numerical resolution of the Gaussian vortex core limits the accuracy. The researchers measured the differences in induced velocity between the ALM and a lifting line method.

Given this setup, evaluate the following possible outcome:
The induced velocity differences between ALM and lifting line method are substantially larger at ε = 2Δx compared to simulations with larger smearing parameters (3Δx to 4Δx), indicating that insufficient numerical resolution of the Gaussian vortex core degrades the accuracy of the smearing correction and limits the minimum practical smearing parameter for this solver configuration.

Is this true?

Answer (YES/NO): YES